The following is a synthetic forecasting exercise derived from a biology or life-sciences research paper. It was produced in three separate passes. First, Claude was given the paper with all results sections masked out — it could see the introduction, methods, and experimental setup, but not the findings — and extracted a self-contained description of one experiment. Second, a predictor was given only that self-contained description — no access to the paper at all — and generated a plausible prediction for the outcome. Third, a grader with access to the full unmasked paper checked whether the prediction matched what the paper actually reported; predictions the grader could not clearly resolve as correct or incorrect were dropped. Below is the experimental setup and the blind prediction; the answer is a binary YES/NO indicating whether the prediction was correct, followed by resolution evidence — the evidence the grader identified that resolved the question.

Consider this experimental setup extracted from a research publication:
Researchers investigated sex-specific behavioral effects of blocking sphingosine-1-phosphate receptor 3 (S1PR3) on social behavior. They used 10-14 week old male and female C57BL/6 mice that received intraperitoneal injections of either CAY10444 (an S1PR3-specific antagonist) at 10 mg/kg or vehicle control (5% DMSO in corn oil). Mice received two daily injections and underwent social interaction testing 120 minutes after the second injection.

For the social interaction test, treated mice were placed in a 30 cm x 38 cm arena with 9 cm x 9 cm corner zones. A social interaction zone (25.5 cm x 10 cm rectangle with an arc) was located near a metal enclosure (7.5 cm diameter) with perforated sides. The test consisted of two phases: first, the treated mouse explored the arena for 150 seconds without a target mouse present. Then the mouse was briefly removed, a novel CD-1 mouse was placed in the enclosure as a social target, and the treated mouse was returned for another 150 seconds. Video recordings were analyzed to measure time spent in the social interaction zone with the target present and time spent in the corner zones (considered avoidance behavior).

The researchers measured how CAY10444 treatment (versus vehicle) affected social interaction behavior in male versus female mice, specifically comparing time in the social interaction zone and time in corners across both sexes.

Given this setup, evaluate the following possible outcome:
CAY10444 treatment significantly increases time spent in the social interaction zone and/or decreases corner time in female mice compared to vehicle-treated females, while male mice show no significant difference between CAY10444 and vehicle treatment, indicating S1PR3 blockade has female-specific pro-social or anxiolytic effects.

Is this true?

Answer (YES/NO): NO